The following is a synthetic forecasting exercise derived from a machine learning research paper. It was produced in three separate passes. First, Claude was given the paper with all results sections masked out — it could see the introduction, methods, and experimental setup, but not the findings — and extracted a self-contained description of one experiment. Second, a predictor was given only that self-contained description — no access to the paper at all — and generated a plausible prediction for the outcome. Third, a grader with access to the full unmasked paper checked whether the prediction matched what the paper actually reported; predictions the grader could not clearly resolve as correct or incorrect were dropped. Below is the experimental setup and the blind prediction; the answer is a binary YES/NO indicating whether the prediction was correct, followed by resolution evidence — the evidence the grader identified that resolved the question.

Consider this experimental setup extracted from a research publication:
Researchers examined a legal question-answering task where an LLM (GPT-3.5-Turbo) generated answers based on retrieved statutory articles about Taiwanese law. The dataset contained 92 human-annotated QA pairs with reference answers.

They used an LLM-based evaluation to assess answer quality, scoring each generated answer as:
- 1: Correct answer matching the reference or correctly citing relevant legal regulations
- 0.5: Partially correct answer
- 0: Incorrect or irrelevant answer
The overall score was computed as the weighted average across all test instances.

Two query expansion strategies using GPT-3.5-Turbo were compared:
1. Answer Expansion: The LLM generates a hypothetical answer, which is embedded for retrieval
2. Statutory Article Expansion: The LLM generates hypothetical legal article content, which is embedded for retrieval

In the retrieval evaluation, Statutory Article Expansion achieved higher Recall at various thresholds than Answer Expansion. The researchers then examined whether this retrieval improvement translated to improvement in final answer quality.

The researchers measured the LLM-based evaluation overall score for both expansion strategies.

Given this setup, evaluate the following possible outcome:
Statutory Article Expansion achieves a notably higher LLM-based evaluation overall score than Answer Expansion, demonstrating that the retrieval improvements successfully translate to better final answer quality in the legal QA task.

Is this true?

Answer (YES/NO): NO